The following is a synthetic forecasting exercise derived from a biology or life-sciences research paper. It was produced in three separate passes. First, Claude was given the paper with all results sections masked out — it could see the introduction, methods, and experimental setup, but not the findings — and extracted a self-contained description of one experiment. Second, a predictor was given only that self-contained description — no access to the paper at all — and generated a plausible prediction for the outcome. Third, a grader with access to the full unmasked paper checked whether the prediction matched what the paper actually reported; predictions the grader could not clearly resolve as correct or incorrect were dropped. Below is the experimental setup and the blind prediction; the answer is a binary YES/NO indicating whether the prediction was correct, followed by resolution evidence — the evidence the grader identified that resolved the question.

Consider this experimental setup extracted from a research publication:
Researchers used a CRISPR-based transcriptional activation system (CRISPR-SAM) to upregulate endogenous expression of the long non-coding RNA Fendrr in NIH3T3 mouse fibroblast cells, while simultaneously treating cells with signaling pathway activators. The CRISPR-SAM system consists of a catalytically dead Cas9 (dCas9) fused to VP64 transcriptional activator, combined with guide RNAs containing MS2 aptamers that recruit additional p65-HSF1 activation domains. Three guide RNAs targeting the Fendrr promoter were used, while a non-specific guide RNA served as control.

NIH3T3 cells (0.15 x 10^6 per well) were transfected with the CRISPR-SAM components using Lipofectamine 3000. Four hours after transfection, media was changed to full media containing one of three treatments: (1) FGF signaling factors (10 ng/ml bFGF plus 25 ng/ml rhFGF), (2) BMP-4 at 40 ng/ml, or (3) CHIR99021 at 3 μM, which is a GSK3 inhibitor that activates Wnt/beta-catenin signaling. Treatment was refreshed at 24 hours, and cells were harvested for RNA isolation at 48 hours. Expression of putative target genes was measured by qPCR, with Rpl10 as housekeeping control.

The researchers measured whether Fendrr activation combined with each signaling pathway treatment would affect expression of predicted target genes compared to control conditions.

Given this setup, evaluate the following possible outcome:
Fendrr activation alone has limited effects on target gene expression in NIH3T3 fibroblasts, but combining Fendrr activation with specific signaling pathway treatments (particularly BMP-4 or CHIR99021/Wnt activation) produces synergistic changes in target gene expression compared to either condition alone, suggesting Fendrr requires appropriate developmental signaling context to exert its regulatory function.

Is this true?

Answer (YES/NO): NO